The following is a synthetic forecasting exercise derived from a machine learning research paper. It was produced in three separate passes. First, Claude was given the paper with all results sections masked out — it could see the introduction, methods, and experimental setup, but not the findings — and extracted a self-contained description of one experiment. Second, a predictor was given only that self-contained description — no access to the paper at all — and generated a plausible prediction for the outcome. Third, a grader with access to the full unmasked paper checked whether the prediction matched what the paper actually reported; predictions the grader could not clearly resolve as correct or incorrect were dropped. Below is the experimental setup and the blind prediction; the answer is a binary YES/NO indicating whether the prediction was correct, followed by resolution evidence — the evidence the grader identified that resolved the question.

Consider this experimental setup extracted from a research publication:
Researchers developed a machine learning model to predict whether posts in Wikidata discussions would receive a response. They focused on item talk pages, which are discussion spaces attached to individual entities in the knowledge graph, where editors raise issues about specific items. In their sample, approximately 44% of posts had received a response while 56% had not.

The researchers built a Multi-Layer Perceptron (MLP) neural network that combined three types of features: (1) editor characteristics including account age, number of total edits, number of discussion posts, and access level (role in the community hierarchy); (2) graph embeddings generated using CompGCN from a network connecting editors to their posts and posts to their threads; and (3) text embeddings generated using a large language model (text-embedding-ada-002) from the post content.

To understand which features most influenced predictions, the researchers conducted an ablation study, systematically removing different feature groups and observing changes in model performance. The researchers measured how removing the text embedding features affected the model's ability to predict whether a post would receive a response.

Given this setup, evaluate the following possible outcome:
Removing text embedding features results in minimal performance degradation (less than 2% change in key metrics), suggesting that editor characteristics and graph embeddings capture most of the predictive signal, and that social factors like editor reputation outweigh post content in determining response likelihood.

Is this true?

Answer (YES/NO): NO